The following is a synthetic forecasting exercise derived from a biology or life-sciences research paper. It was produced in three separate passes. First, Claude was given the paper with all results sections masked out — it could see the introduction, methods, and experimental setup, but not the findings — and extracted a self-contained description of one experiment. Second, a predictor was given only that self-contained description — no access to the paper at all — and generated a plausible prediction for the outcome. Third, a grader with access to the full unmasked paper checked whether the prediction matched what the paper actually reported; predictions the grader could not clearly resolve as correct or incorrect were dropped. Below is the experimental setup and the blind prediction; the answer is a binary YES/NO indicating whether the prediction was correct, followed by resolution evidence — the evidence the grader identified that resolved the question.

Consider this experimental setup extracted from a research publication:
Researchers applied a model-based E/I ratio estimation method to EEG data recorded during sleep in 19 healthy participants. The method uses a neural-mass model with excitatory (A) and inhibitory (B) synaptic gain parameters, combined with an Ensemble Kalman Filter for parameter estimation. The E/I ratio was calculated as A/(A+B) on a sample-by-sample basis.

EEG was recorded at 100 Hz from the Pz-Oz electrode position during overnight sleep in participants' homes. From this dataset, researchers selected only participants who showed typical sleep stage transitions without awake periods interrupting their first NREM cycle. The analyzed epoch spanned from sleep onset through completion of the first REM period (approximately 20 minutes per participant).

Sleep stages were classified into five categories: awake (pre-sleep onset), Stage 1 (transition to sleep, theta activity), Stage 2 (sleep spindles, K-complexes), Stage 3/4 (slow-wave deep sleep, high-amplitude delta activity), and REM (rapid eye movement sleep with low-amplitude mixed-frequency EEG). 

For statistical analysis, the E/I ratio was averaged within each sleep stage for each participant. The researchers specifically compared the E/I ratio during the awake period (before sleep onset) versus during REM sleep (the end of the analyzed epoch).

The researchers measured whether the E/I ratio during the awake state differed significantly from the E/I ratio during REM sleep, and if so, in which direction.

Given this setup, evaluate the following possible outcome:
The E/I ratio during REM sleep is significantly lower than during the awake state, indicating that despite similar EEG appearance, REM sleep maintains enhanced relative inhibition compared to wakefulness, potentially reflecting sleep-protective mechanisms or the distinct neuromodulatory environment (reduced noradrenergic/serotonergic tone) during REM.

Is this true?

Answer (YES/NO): NO